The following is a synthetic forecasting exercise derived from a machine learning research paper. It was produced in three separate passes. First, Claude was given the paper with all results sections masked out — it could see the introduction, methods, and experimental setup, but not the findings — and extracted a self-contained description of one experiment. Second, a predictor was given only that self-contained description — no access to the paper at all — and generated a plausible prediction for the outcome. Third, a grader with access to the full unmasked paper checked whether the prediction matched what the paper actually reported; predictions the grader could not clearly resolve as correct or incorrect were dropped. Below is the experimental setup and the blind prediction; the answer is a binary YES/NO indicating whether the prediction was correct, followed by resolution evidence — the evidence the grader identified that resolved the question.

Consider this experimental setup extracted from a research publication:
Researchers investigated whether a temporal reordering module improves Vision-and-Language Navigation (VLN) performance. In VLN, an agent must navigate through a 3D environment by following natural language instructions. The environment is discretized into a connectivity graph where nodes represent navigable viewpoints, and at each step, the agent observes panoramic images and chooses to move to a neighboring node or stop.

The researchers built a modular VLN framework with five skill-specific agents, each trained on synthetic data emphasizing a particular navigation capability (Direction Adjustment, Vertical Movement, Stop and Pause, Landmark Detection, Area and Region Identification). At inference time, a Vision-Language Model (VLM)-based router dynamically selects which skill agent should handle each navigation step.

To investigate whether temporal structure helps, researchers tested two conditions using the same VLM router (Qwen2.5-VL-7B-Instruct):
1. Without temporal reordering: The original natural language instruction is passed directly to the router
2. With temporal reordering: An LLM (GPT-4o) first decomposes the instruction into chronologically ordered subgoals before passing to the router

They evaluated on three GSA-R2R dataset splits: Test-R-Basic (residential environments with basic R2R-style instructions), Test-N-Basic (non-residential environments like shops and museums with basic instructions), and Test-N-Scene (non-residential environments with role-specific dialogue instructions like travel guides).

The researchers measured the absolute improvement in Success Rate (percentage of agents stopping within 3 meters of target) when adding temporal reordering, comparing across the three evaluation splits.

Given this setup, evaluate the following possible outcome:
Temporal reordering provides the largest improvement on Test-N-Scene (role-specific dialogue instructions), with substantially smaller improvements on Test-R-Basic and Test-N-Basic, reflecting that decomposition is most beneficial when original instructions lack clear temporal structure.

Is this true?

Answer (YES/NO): YES